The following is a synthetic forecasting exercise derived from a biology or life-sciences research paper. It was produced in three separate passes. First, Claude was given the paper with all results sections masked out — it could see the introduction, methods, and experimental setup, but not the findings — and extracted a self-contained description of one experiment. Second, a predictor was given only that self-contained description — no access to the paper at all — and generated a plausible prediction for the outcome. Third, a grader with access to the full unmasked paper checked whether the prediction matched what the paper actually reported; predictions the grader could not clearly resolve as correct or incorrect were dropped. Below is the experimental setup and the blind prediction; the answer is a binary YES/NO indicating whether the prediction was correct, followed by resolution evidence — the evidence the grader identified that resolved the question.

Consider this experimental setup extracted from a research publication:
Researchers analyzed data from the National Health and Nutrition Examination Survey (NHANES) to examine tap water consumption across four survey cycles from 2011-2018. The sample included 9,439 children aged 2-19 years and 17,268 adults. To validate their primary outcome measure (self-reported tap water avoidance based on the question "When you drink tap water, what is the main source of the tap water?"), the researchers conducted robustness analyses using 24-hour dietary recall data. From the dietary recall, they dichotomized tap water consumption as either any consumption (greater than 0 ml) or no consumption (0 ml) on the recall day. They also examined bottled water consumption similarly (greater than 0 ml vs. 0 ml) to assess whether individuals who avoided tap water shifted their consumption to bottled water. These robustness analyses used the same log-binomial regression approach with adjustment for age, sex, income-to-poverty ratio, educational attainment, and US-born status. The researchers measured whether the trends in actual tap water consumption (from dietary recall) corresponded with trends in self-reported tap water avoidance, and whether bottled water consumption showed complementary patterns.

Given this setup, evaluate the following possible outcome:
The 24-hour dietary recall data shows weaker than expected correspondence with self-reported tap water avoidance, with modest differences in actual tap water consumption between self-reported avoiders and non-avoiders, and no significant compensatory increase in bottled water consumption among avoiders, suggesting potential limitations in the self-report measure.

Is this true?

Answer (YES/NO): NO